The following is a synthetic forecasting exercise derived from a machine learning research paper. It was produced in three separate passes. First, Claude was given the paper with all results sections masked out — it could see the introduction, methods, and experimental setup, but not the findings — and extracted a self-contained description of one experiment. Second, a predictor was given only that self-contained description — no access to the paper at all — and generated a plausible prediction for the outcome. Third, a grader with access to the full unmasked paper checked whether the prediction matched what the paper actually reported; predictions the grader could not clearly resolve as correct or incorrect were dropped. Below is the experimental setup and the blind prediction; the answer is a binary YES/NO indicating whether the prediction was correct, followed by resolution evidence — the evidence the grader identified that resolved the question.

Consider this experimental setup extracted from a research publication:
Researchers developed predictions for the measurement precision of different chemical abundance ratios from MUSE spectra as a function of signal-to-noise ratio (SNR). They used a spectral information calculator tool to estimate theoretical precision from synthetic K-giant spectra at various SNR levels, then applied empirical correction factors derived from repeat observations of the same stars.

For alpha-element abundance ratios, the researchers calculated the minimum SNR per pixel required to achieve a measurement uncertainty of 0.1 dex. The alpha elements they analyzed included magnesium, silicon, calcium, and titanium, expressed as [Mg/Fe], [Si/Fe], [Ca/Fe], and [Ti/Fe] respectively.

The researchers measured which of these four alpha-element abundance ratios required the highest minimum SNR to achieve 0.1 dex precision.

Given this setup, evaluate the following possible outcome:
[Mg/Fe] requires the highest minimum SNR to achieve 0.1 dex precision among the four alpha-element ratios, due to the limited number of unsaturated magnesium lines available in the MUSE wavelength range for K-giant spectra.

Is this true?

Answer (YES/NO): NO